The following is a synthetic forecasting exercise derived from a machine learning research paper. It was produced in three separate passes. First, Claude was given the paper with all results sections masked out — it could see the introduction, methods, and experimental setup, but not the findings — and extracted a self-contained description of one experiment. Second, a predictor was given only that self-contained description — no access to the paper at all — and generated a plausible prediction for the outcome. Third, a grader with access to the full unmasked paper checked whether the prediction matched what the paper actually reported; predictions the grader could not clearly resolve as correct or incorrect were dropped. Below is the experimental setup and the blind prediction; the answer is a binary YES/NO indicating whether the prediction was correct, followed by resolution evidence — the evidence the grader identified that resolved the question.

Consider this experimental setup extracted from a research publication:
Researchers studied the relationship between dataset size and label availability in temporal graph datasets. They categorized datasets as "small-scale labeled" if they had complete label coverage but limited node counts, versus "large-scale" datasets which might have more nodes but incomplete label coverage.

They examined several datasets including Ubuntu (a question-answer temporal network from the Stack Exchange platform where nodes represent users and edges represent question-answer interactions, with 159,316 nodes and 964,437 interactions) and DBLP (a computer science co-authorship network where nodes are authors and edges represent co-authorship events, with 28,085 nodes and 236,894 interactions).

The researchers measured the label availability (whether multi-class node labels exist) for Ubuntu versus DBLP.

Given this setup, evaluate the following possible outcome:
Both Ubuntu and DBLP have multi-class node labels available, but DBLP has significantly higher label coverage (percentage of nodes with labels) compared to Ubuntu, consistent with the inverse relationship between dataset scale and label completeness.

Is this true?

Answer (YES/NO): NO